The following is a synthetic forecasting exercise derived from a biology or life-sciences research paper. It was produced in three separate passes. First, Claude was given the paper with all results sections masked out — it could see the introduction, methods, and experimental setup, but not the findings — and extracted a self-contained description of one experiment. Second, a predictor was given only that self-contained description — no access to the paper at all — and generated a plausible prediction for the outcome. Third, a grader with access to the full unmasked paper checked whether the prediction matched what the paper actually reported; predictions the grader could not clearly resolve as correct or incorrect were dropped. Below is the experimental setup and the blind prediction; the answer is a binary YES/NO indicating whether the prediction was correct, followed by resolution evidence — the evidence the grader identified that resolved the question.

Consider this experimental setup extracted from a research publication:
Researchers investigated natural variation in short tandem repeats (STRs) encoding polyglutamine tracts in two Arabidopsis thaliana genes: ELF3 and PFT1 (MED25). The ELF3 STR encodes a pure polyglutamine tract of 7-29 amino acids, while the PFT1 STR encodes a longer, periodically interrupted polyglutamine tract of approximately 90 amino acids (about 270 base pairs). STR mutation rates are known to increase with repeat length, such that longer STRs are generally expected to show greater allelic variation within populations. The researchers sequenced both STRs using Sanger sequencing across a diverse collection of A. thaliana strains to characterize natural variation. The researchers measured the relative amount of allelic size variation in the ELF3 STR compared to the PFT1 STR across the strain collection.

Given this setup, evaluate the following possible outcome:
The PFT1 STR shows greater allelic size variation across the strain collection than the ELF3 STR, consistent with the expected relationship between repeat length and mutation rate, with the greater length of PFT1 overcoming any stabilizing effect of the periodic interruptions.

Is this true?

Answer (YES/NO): NO